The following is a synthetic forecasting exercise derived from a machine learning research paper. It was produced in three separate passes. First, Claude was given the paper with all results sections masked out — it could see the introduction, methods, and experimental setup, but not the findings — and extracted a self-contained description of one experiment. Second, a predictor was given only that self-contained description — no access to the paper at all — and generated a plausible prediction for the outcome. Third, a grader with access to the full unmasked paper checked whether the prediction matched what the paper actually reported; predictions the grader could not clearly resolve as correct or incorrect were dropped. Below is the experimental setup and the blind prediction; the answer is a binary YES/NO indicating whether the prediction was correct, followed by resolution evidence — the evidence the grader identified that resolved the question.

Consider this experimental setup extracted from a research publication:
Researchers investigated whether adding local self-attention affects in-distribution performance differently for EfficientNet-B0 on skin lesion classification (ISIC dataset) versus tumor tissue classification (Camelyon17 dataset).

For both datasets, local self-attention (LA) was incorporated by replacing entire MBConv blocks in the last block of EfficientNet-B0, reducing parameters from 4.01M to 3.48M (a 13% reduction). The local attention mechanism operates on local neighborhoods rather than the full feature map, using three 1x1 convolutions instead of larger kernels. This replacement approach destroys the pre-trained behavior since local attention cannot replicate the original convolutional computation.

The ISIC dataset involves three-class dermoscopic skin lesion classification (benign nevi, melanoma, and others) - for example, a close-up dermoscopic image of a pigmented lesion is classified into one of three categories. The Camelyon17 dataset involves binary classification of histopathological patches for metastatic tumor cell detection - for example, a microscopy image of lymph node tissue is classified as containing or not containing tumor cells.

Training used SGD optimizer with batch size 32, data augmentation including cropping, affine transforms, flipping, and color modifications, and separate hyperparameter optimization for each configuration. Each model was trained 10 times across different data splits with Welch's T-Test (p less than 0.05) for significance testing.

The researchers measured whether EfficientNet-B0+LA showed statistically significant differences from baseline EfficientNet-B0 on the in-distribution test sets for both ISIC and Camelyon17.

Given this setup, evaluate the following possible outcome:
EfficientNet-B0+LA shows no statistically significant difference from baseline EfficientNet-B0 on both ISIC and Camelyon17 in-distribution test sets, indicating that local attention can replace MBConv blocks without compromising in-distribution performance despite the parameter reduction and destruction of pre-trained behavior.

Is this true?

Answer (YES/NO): YES